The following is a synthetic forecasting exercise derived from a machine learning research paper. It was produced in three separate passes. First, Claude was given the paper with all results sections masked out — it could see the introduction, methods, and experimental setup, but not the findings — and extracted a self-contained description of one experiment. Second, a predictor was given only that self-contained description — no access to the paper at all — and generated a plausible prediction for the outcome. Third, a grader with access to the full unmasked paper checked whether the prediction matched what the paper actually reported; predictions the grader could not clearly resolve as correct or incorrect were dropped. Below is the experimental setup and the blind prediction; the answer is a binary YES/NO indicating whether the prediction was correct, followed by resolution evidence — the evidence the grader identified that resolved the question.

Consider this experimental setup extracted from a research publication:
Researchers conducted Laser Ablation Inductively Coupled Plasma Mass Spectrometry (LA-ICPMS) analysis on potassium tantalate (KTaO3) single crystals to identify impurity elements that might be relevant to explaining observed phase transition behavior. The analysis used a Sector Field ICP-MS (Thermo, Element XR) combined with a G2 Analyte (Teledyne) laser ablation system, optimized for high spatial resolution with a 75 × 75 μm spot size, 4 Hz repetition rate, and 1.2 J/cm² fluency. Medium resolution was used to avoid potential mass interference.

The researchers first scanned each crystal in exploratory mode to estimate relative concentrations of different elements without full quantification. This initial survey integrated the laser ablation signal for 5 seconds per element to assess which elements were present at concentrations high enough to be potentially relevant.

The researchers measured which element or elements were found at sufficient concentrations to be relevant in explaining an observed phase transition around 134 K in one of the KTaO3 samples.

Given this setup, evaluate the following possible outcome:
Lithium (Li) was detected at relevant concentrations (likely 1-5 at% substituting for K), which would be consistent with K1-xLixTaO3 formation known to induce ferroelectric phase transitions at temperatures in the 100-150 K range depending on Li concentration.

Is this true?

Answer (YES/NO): NO